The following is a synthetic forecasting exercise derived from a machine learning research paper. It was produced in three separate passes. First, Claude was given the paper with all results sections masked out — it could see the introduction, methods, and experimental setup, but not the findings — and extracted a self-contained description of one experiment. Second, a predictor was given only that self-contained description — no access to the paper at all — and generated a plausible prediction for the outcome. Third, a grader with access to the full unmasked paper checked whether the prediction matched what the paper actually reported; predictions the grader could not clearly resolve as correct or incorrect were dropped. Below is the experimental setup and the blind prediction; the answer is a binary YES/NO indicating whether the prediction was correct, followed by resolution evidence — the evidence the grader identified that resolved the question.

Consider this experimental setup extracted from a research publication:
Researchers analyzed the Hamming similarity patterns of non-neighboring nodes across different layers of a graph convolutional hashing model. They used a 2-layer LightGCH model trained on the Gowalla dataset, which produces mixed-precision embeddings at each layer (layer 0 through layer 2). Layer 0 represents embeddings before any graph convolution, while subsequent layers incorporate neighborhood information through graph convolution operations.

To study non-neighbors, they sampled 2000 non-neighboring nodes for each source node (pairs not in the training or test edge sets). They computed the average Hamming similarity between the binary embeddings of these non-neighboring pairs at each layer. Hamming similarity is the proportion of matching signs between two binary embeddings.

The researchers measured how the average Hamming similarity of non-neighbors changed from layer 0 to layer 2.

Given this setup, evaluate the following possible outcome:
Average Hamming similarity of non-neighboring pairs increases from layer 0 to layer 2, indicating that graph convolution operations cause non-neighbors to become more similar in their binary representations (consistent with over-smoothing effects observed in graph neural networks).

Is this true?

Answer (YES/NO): YES